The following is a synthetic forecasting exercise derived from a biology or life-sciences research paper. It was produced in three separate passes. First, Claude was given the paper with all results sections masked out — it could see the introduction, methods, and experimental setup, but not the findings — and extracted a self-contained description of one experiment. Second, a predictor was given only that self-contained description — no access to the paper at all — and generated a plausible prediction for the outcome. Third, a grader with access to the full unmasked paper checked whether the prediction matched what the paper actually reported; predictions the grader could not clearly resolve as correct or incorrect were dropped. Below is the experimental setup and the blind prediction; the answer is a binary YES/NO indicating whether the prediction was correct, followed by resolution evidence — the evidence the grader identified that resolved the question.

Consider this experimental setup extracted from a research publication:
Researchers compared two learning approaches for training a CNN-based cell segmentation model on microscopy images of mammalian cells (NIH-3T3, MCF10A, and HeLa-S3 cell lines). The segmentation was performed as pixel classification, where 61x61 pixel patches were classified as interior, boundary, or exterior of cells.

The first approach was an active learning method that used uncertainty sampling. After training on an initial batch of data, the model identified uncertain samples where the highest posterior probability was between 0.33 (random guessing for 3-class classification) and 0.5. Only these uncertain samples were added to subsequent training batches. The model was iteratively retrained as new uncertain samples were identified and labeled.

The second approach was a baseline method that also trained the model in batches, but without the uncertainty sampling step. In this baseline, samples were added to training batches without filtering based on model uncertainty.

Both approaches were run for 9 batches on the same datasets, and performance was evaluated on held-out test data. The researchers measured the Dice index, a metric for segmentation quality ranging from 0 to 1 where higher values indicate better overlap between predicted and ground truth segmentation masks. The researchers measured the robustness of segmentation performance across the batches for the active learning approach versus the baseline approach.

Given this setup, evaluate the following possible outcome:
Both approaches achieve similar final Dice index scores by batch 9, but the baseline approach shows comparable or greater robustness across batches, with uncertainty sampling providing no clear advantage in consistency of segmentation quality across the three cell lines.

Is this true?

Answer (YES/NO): NO